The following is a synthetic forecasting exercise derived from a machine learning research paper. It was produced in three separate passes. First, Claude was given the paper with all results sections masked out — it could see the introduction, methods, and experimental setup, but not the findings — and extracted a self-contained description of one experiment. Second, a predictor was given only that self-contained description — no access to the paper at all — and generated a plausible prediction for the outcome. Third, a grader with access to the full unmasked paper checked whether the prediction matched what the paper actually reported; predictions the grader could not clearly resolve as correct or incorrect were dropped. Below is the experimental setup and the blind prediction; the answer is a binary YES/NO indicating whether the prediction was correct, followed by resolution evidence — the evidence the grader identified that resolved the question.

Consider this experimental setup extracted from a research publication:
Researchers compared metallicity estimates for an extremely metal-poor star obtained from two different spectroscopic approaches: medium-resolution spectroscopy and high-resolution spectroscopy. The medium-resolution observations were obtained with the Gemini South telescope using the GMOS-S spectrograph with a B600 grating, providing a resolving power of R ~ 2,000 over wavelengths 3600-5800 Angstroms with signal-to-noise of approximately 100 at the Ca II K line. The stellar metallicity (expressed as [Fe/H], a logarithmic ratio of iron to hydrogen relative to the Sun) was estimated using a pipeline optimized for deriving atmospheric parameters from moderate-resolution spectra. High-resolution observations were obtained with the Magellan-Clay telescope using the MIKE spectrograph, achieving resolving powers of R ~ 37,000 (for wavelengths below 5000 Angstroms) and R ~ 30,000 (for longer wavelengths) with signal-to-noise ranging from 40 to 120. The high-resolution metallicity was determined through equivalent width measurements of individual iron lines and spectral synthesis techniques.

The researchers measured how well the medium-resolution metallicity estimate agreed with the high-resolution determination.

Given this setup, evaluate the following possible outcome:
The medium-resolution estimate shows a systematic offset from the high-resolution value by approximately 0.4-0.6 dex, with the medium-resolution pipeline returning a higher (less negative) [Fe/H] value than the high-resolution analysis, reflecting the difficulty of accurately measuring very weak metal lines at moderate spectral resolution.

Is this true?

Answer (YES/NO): NO